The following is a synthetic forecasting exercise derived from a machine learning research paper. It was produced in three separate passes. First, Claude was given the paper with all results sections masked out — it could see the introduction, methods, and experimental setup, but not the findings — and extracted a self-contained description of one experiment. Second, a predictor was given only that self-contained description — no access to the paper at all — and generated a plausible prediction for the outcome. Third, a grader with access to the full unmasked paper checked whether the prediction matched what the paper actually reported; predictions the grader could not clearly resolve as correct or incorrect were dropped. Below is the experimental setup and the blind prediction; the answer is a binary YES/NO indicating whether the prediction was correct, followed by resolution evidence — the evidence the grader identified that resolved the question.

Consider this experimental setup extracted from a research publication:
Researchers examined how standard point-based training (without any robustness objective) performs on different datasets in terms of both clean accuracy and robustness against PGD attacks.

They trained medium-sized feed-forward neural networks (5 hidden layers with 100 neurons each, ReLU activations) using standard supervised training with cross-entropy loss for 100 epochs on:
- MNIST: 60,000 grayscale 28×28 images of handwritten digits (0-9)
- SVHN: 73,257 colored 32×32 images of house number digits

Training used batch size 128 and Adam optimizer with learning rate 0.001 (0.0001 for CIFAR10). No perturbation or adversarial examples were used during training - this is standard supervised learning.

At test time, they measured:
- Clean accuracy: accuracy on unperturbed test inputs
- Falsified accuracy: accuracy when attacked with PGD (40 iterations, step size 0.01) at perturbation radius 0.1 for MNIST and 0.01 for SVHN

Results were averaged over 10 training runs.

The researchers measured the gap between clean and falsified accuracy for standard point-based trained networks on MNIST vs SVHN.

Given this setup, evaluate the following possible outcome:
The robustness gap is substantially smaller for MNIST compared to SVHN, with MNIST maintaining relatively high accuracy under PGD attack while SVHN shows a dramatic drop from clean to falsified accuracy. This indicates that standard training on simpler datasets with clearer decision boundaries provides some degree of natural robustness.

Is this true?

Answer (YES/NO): NO